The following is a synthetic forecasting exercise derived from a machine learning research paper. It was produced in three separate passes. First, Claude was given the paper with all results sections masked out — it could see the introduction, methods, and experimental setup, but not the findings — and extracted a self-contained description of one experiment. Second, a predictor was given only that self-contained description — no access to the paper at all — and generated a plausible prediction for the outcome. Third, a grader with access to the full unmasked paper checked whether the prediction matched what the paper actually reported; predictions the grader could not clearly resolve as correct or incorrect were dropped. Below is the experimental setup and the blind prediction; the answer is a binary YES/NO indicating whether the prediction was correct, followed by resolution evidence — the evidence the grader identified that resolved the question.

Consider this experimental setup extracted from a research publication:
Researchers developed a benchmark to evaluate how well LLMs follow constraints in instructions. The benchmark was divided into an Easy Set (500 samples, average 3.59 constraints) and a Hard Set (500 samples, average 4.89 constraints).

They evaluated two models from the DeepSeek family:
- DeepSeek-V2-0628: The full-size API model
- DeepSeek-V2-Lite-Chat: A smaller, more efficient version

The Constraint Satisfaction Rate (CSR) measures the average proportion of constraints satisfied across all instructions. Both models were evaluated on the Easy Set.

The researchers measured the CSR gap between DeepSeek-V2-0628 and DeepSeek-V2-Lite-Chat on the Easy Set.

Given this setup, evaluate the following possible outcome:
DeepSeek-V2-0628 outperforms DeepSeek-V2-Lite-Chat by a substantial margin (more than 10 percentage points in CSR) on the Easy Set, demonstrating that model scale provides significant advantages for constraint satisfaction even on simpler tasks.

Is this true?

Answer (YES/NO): YES